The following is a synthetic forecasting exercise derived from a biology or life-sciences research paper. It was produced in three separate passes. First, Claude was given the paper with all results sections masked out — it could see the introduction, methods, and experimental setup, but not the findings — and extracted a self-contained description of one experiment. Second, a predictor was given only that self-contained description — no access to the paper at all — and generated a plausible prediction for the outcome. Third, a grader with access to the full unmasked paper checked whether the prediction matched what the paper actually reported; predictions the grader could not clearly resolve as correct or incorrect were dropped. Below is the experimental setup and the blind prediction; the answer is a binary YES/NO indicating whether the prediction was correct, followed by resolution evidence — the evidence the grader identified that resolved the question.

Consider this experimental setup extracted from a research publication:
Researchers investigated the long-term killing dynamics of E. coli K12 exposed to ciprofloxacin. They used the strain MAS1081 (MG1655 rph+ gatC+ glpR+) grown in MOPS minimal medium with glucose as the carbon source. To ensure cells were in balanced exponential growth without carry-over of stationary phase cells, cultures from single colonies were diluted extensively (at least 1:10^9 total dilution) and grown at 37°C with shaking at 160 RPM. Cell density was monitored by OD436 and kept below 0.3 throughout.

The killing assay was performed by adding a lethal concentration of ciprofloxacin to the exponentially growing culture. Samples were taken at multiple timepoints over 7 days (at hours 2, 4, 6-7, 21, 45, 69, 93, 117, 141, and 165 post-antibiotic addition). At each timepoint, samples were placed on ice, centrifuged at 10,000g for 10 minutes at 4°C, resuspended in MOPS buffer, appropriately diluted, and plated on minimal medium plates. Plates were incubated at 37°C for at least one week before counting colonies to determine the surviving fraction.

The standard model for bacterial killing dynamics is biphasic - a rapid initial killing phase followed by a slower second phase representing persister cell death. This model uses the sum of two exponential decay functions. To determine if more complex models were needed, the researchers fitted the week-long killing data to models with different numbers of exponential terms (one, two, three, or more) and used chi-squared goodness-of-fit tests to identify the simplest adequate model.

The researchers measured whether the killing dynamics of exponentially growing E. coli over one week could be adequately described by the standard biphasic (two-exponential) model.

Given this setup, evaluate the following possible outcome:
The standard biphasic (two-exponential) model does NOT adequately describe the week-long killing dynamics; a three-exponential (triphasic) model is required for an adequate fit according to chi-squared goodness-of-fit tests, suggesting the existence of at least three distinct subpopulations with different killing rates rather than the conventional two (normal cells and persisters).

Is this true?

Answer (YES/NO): YES